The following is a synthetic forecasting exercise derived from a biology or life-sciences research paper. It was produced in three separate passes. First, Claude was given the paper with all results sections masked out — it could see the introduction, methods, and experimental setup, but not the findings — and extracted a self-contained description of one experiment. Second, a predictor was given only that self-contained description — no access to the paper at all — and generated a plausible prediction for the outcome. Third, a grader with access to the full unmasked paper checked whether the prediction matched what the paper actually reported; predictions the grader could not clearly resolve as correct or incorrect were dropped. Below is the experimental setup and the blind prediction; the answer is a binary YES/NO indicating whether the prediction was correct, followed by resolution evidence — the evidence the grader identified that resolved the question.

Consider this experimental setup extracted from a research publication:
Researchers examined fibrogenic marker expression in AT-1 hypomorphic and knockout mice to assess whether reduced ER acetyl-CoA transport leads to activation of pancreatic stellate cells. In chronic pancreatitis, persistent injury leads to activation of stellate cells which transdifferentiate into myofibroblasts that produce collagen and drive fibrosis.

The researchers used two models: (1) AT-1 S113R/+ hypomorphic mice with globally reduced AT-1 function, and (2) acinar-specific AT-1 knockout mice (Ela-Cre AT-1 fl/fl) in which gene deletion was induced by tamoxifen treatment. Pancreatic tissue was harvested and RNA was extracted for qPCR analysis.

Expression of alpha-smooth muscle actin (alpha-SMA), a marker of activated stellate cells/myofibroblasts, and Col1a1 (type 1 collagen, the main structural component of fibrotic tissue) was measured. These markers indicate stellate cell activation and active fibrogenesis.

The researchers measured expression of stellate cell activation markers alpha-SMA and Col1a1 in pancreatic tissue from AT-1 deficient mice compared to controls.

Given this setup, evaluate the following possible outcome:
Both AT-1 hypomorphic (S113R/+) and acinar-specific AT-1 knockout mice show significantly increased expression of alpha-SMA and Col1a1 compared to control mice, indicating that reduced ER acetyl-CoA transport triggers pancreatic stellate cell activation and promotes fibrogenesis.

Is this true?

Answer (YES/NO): NO